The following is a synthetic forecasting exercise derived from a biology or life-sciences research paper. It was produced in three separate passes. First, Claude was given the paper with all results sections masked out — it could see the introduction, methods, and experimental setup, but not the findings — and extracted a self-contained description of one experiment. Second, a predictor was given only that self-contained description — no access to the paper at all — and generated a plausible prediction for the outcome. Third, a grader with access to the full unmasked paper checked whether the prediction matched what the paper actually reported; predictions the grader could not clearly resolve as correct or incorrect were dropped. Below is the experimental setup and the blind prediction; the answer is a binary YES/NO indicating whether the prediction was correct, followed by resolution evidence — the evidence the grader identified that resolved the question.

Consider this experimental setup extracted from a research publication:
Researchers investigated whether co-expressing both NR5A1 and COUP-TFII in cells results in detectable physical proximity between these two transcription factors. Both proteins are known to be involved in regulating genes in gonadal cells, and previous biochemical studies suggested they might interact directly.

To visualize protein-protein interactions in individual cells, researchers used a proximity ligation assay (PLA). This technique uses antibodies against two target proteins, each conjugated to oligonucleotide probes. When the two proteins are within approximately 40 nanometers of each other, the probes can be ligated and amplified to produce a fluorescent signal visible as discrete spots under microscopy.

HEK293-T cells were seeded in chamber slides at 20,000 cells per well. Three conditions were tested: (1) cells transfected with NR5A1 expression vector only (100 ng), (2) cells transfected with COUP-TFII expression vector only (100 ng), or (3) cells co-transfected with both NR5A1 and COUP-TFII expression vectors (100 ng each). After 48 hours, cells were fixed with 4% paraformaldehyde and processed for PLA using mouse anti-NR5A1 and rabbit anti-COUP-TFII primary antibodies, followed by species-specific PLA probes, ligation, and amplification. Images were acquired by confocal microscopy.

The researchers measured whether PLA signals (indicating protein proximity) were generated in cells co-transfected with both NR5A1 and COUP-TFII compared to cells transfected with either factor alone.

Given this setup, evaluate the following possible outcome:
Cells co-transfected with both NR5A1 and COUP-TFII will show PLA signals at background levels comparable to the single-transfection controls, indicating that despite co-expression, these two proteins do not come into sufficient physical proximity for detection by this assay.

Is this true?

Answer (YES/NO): NO